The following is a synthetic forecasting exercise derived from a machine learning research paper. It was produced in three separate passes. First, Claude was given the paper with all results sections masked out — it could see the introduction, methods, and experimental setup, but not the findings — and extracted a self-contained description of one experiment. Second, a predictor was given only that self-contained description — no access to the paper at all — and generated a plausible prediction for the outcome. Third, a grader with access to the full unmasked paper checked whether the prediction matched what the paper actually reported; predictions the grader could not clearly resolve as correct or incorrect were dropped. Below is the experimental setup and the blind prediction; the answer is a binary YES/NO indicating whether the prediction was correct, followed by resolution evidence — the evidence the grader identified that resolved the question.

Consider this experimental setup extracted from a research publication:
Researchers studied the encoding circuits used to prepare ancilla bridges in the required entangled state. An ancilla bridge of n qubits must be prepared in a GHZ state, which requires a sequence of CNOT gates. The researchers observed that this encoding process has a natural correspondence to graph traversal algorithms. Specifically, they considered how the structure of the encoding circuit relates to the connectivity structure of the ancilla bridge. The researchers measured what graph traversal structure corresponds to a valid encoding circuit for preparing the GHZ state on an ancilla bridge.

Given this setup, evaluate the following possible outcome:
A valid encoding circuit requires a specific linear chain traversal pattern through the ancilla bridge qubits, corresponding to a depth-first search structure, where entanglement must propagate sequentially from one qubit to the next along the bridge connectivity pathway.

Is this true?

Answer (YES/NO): NO